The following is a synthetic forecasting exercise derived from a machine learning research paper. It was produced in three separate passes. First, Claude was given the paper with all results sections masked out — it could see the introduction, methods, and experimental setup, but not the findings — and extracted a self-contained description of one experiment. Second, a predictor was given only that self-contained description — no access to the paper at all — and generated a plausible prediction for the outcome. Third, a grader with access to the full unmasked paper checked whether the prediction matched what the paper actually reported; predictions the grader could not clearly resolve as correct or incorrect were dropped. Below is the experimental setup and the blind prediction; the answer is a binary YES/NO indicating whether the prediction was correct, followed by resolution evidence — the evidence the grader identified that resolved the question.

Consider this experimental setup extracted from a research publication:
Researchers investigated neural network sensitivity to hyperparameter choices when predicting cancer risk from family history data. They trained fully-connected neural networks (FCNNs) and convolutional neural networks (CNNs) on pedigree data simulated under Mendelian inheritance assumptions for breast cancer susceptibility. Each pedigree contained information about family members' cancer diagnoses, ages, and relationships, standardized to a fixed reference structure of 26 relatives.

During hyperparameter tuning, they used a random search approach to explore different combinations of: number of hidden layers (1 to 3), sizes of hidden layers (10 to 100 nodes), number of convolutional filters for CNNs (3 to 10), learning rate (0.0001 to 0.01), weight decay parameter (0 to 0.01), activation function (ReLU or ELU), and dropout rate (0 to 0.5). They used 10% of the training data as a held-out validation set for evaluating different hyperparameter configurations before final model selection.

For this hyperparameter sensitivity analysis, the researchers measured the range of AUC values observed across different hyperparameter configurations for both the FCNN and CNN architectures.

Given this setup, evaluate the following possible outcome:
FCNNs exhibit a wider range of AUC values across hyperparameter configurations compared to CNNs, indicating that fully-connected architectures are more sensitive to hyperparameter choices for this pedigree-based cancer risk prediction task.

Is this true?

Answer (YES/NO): YES